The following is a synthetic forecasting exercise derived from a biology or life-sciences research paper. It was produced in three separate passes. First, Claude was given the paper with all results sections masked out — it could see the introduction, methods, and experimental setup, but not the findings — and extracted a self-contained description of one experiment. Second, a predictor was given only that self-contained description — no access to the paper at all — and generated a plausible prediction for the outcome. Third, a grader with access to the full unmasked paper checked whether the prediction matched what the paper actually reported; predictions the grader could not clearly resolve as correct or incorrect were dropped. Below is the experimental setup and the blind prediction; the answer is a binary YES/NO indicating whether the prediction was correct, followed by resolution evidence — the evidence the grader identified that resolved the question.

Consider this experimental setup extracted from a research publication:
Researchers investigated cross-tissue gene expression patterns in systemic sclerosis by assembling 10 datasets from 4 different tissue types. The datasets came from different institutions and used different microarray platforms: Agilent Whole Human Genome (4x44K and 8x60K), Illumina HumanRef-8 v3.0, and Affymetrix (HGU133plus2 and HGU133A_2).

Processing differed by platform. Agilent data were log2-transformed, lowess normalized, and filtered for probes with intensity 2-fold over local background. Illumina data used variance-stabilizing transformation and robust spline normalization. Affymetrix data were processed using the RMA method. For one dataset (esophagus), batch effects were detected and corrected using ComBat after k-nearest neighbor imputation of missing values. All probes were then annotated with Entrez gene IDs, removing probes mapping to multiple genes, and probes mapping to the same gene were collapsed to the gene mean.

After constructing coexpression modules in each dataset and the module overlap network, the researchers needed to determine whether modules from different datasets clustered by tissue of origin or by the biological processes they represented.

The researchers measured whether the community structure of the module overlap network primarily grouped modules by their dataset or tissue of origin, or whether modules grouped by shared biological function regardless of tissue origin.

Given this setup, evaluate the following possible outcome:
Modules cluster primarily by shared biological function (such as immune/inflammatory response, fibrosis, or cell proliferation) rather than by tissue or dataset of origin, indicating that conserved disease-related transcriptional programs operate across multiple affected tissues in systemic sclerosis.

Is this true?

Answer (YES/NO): YES